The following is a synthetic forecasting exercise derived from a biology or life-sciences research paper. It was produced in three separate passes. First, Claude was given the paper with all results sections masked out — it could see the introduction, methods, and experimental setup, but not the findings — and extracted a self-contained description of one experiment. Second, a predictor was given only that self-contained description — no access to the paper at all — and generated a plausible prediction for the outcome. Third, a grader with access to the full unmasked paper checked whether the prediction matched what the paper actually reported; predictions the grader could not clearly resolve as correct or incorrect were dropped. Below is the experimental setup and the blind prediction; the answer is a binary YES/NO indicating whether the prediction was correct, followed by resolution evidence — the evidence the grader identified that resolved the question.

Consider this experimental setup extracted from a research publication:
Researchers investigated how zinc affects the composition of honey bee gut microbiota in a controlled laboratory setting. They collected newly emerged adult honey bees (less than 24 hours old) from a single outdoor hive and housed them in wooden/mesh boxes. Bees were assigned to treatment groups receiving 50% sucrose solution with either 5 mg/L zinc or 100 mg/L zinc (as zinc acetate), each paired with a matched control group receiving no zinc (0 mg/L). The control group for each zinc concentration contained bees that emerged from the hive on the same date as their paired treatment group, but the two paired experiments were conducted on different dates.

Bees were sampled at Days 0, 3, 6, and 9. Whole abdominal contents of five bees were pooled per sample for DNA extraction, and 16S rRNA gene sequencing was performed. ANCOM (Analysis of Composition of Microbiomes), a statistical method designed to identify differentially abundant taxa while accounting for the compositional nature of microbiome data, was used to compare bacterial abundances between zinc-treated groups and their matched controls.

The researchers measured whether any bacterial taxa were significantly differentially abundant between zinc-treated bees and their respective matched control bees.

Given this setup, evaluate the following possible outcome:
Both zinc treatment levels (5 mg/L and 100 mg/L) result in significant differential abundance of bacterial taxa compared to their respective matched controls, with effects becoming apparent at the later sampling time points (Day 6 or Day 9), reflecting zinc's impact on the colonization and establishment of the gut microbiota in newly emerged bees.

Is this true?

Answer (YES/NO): NO